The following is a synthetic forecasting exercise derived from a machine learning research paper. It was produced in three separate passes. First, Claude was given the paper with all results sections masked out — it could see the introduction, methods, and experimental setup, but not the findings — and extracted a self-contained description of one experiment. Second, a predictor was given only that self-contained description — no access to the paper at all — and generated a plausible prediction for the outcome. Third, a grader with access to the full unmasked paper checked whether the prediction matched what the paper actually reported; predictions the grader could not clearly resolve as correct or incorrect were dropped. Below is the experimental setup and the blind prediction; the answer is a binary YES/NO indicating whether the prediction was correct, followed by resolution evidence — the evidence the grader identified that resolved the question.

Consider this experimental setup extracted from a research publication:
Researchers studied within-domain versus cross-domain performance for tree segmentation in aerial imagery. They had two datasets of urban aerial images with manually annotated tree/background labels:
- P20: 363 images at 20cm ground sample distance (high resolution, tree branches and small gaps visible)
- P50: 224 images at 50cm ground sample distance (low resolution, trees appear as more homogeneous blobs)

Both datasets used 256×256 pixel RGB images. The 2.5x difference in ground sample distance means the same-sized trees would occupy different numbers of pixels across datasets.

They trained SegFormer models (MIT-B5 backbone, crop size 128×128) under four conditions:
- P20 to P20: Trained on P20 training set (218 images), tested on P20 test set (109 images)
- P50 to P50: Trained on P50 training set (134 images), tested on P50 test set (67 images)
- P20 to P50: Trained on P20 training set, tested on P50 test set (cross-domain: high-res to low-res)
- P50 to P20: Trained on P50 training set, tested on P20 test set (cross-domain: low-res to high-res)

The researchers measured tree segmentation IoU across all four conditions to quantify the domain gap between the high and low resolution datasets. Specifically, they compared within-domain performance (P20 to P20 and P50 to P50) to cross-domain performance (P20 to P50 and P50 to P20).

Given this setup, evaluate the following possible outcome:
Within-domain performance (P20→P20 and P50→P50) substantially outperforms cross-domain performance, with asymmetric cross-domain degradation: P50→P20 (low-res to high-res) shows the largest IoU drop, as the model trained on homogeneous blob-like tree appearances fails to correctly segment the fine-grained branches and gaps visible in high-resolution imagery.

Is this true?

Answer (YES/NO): YES